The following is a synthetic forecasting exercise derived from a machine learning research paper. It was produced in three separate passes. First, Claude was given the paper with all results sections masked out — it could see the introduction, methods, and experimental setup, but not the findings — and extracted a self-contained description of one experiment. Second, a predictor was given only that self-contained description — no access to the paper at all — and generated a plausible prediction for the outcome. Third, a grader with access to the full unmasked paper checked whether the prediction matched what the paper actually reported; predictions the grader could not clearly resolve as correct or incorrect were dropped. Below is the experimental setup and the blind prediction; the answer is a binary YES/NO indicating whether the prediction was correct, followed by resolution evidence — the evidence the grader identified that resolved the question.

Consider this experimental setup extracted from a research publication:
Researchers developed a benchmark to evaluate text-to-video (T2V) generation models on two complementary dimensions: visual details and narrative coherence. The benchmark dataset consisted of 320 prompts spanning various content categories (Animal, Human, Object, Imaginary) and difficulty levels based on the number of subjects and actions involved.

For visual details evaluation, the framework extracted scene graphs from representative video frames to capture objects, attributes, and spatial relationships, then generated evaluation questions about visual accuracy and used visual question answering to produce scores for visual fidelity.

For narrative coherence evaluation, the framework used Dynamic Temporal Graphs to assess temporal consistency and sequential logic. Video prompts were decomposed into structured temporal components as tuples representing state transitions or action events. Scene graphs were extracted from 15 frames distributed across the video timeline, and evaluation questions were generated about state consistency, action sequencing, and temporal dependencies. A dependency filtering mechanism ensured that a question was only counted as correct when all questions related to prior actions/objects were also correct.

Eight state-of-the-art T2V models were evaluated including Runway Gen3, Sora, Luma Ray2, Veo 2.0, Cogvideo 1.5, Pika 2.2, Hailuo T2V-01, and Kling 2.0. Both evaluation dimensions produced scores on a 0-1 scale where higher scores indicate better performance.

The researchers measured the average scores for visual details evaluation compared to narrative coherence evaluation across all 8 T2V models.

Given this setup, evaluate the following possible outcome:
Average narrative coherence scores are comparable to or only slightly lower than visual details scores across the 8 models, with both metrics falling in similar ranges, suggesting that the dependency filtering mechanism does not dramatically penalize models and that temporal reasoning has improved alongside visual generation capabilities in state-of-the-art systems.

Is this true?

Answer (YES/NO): NO